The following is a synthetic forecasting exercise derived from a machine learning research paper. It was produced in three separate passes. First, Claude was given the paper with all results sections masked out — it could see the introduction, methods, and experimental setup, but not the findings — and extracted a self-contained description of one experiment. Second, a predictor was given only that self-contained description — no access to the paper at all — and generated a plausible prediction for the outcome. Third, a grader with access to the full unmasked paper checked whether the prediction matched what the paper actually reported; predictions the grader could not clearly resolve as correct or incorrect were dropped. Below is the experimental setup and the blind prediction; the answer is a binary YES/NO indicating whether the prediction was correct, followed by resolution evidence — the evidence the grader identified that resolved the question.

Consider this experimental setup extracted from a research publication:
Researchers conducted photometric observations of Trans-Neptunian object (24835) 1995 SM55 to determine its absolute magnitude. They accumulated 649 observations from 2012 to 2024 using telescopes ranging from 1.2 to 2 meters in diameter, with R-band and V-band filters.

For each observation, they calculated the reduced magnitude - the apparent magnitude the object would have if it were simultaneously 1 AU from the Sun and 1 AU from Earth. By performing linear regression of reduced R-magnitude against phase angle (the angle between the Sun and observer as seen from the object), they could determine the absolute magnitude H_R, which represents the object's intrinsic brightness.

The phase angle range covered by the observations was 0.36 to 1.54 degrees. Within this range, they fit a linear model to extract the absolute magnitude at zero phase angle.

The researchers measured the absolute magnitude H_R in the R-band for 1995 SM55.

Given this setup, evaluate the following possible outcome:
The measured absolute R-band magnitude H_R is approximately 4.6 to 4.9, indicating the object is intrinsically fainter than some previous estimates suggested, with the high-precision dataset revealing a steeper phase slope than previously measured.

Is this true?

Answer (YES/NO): NO